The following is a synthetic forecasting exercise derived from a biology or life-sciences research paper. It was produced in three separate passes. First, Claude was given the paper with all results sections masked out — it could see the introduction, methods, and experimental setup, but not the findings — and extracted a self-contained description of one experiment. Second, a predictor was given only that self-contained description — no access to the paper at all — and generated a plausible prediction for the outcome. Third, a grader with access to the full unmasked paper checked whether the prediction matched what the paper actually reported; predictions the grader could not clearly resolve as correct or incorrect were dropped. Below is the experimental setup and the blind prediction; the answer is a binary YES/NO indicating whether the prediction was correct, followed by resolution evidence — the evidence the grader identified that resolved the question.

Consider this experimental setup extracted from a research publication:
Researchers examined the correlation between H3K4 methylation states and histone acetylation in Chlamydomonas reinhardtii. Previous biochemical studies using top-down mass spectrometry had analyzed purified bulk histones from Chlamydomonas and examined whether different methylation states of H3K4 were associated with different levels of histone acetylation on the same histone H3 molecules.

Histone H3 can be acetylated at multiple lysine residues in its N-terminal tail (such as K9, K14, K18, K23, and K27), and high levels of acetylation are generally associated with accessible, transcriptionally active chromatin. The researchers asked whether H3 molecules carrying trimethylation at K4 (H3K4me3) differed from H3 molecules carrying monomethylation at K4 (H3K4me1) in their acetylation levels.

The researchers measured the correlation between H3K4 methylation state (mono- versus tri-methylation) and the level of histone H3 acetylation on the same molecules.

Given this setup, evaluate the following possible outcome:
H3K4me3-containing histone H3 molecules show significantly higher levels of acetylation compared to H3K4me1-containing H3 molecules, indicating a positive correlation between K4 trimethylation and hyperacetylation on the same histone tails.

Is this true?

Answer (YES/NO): YES